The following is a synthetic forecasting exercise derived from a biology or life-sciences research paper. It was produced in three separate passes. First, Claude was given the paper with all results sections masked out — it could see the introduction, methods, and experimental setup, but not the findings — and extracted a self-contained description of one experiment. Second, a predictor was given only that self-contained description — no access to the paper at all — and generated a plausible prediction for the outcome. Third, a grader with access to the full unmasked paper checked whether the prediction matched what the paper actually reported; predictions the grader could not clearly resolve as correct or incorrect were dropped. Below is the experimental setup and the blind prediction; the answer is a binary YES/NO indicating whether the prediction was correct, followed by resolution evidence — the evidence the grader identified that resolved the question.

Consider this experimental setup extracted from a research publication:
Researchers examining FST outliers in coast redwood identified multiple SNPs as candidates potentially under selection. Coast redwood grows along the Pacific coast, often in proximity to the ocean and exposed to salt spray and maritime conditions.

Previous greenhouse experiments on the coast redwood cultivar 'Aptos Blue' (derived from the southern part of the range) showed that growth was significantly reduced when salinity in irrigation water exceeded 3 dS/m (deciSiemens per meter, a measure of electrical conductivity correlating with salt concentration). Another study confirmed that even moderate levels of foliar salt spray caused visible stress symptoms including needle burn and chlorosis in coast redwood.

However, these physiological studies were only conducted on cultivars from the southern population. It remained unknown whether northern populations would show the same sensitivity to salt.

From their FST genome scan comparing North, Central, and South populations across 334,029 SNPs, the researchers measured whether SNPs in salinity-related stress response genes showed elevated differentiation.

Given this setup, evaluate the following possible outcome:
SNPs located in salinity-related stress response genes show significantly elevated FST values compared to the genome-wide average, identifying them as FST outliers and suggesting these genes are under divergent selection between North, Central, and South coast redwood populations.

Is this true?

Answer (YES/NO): YES